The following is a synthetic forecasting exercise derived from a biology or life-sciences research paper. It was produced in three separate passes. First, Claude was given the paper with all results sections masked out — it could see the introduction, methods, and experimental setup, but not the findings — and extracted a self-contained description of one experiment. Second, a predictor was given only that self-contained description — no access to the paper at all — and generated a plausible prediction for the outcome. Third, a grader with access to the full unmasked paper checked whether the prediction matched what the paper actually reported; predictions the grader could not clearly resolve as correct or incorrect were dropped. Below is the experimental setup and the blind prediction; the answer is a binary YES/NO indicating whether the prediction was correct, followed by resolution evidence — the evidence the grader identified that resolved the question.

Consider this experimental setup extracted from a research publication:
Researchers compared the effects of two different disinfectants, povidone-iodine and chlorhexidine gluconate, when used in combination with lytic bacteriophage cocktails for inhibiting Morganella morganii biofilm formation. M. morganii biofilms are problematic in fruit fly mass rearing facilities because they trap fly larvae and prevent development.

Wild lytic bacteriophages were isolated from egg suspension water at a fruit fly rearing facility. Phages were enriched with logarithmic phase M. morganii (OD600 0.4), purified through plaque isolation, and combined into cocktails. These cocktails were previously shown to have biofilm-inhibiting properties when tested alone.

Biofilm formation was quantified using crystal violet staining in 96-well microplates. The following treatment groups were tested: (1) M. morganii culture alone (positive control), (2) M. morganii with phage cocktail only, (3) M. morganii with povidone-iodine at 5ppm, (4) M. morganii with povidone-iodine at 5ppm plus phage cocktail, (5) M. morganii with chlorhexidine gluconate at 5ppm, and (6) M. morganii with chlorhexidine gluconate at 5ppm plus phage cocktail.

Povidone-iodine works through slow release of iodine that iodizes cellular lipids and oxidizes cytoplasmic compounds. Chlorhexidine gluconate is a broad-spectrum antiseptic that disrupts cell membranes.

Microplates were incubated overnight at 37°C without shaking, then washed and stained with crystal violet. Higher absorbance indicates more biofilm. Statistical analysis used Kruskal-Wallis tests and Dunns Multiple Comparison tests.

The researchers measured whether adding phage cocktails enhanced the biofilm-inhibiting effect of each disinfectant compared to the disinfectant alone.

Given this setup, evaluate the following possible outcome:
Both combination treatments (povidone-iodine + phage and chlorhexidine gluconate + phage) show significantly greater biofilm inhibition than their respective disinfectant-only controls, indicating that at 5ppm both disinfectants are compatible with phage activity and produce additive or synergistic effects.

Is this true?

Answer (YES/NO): NO